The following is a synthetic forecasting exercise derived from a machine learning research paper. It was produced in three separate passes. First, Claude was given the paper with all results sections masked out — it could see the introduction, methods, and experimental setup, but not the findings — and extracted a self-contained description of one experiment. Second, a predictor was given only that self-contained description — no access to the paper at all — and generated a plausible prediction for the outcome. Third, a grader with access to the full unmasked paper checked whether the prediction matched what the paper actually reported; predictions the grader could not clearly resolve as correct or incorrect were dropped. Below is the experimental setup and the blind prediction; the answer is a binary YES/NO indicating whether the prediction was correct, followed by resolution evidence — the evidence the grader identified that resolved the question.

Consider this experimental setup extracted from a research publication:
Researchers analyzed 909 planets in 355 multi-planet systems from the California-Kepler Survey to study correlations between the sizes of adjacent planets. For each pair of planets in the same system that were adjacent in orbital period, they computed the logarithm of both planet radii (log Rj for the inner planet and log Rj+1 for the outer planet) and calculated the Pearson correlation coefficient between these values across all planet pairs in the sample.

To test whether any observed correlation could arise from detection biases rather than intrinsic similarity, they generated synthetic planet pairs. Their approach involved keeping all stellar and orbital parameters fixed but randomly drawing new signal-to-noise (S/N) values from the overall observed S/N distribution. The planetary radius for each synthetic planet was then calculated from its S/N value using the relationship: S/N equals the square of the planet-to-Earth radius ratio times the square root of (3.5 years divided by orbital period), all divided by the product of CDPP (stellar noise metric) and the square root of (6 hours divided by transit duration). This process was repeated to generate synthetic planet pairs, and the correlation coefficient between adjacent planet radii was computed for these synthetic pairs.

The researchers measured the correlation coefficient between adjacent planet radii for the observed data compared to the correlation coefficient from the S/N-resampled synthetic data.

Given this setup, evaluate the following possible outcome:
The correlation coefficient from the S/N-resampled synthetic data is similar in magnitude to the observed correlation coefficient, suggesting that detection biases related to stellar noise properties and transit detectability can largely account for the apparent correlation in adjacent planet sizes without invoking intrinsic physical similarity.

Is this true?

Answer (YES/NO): NO